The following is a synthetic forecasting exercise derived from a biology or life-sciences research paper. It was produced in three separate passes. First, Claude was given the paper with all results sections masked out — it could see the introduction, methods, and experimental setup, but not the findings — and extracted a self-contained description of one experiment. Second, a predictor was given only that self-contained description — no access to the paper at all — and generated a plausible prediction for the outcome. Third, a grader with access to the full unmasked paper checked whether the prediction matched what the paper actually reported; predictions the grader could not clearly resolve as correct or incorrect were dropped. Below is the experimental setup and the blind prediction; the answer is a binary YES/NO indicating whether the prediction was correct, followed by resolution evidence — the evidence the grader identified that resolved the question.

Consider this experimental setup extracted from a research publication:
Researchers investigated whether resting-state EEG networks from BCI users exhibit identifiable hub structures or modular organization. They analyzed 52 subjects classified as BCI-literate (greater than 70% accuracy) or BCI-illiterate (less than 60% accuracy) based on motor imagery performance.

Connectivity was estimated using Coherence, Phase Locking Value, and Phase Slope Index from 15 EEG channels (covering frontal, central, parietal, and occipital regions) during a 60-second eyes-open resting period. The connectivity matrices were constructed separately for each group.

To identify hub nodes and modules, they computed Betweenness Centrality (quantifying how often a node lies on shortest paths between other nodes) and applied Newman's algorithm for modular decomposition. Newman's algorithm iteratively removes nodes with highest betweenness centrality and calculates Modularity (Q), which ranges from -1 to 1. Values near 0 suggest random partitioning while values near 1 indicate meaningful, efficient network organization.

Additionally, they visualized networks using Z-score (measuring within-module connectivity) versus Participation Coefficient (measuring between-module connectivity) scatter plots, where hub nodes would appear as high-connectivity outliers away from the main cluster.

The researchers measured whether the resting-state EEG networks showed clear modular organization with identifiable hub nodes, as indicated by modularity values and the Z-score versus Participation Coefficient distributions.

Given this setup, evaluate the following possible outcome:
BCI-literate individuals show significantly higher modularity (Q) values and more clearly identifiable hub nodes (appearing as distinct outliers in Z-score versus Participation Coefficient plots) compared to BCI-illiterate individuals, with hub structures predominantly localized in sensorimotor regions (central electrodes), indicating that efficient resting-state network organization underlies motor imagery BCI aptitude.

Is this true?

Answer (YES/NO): NO